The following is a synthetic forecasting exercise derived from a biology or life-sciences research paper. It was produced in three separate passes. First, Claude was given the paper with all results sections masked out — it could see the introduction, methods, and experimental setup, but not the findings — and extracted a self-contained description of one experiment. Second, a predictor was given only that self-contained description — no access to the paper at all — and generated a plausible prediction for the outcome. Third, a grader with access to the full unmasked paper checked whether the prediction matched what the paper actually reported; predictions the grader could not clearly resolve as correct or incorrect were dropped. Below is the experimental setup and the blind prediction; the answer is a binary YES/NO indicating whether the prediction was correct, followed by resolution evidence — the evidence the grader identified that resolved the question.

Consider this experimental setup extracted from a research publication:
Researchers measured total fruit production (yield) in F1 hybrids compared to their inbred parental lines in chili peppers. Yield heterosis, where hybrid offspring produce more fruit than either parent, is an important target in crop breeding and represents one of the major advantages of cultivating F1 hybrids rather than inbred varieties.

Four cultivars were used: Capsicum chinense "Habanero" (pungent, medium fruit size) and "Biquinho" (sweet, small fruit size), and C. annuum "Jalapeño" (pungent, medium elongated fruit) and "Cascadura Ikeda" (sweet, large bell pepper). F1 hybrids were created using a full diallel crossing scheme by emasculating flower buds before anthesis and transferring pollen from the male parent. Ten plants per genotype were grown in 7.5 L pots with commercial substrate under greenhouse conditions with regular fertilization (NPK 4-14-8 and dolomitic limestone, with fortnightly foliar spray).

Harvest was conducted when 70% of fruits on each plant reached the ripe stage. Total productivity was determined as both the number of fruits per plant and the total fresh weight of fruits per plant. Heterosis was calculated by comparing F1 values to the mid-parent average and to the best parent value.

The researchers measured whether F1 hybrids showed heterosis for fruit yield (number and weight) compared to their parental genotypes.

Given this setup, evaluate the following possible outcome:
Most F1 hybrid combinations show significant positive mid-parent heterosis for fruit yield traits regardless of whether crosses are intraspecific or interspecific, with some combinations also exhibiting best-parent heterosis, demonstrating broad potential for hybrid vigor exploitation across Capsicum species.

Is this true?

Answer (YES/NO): NO